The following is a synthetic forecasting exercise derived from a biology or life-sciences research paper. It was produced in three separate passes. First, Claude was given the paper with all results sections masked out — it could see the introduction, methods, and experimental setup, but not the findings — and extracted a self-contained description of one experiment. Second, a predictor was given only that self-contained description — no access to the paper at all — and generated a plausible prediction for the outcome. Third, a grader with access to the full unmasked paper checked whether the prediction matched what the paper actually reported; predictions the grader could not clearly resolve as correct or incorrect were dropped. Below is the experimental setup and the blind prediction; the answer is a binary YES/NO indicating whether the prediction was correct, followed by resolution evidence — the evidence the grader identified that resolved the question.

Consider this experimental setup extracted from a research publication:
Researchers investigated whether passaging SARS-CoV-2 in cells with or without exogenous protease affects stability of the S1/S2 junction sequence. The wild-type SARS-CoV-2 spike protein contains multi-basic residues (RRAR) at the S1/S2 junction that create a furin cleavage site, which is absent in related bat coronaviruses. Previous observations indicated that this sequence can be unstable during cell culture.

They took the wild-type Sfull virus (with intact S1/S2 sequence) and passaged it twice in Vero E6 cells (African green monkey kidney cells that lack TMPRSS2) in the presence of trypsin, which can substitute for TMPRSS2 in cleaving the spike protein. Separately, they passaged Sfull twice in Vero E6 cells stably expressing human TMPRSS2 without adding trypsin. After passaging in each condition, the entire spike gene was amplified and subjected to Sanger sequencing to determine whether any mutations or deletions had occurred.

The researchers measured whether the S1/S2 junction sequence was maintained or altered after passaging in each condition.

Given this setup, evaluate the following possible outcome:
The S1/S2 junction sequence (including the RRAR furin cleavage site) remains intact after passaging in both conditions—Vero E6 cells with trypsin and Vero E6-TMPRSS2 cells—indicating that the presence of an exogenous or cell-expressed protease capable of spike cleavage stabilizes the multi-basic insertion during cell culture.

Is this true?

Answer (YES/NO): YES